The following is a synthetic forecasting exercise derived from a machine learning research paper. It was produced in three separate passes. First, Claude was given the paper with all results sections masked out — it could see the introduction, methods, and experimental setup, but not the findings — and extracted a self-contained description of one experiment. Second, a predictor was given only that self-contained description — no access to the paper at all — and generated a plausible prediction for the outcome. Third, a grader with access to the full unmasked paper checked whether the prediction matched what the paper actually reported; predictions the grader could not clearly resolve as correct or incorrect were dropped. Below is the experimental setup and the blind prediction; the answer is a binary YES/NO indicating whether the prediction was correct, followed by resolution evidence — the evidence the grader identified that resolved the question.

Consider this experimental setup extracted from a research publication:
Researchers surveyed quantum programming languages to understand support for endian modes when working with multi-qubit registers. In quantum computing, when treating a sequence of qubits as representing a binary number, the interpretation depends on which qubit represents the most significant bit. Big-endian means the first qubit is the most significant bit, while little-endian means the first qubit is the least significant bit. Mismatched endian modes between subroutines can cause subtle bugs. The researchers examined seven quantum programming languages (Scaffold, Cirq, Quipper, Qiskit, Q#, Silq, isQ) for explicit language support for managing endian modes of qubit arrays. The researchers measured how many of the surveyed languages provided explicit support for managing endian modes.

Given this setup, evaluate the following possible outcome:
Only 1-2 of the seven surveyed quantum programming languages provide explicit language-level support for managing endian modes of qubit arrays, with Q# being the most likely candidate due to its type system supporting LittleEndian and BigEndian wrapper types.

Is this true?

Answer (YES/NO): YES